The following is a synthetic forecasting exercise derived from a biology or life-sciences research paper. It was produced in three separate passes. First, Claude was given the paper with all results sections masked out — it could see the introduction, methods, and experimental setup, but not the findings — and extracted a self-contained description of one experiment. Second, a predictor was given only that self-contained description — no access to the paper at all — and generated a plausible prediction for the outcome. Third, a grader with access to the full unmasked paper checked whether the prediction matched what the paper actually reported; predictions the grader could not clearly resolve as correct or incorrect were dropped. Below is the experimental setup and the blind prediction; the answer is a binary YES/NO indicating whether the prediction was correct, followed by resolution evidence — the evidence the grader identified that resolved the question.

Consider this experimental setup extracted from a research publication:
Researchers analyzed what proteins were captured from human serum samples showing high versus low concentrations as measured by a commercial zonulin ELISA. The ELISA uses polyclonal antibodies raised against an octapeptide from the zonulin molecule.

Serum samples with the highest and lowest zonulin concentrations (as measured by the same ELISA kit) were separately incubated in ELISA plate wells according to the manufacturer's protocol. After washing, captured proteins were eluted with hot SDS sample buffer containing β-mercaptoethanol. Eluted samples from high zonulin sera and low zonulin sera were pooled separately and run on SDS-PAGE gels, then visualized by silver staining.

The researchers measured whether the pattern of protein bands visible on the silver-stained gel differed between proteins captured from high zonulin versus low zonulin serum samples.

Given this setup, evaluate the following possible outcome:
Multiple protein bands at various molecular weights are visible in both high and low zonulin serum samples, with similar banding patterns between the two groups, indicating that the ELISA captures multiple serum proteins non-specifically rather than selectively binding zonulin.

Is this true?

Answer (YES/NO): NO